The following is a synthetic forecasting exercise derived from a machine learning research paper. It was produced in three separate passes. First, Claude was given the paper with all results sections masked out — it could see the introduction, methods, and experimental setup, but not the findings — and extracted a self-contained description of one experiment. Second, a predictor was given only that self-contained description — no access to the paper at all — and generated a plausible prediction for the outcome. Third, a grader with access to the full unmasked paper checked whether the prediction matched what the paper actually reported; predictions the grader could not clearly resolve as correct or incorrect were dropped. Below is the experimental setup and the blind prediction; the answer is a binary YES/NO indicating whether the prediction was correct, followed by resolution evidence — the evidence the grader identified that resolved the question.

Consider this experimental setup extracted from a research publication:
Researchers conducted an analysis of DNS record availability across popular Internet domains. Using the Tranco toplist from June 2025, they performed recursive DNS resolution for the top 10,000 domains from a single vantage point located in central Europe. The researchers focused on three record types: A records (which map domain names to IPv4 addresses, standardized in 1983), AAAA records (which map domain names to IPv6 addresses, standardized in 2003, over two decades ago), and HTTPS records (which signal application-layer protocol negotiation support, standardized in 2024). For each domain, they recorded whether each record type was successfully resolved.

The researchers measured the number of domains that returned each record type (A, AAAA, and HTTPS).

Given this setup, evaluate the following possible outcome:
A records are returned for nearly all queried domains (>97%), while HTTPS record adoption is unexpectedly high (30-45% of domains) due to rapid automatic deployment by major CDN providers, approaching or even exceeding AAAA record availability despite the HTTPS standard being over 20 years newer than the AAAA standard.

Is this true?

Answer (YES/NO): NO